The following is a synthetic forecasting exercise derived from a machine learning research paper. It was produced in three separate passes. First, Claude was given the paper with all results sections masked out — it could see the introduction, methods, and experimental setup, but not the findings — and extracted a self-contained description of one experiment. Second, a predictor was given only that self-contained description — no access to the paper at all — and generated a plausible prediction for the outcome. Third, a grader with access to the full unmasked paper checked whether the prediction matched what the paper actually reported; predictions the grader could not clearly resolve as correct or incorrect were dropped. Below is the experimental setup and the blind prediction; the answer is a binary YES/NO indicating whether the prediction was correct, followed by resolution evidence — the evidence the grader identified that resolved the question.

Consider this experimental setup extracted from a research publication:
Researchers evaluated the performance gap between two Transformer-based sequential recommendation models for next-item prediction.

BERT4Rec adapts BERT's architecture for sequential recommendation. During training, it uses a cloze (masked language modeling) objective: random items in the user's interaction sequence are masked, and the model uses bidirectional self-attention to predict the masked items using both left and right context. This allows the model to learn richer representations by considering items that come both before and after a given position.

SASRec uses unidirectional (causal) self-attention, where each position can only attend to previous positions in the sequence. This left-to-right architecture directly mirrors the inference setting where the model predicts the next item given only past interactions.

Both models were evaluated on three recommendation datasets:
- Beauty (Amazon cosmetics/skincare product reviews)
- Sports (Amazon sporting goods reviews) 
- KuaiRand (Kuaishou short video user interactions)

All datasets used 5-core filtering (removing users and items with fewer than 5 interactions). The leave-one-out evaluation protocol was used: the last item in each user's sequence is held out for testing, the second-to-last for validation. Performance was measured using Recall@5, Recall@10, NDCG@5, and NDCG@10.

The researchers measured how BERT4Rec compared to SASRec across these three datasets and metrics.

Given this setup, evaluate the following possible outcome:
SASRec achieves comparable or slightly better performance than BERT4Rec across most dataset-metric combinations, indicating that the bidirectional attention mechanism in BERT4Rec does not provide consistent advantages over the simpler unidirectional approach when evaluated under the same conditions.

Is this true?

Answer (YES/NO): NO